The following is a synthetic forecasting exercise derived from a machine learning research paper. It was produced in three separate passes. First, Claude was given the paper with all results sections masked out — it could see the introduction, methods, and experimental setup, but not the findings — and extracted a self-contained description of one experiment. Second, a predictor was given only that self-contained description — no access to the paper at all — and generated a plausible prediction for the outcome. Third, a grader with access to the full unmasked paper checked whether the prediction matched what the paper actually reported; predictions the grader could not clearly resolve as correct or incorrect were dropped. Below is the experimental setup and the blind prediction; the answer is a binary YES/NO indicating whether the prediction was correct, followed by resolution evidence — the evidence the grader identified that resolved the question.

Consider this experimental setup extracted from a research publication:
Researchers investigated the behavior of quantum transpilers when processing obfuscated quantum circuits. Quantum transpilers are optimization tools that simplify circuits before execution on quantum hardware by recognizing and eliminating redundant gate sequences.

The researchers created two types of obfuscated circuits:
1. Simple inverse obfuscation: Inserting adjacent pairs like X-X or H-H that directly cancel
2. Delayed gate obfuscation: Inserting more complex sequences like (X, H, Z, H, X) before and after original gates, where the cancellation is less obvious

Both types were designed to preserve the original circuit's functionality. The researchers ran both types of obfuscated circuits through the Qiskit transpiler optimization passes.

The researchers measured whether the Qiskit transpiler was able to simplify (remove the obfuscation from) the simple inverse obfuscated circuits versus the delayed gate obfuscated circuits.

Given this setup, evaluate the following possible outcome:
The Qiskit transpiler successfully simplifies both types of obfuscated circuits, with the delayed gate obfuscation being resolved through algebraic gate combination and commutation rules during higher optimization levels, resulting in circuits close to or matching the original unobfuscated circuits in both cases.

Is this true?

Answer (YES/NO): NO